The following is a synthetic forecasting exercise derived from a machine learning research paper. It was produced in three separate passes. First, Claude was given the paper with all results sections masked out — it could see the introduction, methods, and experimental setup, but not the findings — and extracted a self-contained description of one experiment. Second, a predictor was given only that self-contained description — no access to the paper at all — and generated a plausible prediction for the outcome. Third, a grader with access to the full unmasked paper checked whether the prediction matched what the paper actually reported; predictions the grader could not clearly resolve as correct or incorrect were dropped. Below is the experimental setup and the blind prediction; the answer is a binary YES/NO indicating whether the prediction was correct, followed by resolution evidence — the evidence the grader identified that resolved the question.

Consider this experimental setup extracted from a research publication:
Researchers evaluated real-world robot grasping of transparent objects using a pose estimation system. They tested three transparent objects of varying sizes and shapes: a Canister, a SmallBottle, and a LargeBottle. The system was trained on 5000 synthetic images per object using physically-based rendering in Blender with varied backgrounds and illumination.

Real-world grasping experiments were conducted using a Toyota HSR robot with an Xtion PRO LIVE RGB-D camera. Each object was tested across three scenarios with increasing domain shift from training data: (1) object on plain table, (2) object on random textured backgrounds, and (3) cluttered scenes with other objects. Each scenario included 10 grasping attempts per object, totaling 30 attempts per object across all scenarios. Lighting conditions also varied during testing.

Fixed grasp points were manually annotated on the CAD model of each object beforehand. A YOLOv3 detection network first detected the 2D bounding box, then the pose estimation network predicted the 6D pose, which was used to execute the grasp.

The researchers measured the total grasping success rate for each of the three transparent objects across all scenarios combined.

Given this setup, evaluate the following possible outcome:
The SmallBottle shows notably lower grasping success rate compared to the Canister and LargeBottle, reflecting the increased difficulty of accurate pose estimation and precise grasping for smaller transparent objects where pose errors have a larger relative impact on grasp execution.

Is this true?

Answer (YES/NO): NO